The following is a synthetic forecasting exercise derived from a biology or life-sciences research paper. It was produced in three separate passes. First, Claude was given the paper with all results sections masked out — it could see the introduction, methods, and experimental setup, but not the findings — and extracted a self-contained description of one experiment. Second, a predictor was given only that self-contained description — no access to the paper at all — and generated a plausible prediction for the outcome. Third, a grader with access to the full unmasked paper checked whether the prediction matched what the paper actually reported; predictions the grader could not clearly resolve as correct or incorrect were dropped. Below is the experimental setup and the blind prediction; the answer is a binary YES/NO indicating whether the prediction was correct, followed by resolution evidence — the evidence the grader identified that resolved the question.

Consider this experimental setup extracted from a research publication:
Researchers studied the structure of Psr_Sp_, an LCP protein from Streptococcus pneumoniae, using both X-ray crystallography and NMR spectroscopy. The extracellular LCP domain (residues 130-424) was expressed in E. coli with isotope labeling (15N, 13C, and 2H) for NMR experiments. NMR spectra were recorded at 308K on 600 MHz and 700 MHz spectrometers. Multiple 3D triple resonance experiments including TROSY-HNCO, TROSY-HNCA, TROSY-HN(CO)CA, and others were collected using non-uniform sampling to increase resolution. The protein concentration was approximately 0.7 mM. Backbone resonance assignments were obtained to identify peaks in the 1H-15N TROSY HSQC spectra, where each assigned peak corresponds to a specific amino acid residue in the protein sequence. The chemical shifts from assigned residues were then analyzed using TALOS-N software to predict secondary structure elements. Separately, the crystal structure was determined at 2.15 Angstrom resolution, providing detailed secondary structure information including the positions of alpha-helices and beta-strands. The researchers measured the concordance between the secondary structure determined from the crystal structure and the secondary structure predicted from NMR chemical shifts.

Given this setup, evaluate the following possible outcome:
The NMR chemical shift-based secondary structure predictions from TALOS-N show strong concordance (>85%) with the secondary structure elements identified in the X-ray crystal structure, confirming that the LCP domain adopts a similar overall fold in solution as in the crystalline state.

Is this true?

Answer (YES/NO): YES